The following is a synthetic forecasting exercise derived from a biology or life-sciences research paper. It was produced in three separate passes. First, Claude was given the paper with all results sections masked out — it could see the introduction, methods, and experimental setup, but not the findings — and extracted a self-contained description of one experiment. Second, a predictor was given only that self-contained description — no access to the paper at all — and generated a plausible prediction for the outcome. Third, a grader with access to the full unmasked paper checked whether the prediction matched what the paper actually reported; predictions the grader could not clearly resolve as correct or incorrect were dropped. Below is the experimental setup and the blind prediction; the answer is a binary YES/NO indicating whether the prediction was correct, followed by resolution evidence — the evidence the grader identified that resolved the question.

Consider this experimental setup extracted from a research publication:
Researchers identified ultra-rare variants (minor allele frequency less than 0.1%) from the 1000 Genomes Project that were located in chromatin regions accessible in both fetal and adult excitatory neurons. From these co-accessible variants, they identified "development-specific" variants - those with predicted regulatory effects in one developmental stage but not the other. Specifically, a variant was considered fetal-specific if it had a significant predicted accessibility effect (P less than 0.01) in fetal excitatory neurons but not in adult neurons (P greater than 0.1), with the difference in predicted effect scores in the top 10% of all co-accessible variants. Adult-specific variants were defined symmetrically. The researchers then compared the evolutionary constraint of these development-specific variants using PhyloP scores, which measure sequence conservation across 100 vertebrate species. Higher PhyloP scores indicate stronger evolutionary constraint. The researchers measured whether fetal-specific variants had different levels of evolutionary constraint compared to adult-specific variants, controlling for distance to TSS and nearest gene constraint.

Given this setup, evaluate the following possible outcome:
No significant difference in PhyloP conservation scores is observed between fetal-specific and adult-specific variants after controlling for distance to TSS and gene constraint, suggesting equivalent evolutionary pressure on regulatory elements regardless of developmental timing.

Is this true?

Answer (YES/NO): NO